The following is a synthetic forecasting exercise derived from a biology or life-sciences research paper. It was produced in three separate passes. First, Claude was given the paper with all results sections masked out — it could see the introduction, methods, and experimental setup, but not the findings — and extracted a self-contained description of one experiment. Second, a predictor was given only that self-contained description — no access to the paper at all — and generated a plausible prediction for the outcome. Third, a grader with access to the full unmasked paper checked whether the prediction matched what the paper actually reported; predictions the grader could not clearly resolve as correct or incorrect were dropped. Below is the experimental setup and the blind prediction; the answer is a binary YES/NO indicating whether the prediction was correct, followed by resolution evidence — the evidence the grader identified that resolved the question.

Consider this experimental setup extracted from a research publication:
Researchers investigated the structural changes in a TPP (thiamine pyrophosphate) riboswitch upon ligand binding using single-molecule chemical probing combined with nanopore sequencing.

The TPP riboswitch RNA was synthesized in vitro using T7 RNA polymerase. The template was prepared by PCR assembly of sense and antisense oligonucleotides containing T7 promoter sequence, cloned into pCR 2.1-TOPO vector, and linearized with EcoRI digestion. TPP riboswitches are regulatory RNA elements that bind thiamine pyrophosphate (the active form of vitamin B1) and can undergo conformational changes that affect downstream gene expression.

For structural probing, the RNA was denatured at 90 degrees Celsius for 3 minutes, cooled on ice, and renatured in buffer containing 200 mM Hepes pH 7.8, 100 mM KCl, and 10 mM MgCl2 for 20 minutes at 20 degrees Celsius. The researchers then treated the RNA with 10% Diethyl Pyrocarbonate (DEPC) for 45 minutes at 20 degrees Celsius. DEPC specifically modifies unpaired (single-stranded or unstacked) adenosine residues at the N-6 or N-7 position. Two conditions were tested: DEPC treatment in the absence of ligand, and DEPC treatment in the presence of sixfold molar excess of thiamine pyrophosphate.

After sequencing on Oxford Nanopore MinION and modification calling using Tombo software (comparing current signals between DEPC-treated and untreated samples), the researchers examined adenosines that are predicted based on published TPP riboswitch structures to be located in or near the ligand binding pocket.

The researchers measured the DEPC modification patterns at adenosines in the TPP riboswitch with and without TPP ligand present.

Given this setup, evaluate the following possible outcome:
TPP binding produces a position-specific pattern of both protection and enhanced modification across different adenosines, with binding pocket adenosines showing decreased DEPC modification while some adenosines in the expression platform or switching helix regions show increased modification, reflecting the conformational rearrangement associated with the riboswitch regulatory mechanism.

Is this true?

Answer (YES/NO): NO